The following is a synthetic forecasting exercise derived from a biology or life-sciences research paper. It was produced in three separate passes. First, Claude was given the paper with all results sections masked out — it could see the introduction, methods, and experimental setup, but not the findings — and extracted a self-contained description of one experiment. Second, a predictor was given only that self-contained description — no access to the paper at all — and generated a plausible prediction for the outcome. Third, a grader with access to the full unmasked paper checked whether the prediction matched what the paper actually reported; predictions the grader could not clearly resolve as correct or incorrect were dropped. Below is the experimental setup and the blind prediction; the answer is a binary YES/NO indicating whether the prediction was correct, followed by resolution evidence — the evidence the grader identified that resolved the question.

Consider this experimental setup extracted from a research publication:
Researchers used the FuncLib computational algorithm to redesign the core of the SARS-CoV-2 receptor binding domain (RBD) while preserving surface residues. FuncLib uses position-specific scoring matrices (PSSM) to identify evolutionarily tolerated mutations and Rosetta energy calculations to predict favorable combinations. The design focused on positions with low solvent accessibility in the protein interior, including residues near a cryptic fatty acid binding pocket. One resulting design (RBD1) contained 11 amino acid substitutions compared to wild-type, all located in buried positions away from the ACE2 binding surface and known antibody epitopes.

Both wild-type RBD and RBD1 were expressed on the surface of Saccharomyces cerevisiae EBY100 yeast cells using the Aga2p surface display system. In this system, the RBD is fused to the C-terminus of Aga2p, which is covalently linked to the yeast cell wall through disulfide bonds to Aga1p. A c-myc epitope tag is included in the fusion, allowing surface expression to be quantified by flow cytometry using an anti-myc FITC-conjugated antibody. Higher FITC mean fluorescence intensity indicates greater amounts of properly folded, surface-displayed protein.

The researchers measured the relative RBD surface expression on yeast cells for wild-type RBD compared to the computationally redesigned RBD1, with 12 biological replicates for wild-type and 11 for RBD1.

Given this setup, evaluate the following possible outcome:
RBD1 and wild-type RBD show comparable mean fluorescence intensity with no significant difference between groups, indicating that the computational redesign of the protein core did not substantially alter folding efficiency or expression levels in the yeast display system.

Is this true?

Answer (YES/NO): NO